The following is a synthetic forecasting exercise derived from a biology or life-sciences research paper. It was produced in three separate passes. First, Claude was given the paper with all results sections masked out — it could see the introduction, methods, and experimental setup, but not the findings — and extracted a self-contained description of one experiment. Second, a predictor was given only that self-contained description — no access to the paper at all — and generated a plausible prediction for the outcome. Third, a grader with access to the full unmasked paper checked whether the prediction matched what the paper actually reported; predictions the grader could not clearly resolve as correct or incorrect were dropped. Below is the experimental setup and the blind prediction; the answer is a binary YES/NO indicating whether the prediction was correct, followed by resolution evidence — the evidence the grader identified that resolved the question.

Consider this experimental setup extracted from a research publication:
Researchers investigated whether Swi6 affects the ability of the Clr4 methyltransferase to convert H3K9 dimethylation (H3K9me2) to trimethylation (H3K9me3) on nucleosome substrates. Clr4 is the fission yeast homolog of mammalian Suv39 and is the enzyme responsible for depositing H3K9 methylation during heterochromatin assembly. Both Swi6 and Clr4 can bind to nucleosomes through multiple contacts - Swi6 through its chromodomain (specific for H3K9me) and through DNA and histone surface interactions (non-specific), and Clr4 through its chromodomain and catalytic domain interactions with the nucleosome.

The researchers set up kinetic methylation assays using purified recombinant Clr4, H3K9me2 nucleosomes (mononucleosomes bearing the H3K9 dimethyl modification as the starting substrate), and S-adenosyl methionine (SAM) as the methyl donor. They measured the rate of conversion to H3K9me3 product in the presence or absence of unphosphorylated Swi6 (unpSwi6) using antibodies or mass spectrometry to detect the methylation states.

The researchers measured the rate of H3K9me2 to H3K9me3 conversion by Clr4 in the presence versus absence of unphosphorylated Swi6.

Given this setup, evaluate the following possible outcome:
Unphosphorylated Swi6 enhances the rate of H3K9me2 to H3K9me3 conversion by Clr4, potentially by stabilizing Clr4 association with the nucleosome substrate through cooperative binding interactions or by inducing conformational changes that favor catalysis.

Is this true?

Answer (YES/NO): NO